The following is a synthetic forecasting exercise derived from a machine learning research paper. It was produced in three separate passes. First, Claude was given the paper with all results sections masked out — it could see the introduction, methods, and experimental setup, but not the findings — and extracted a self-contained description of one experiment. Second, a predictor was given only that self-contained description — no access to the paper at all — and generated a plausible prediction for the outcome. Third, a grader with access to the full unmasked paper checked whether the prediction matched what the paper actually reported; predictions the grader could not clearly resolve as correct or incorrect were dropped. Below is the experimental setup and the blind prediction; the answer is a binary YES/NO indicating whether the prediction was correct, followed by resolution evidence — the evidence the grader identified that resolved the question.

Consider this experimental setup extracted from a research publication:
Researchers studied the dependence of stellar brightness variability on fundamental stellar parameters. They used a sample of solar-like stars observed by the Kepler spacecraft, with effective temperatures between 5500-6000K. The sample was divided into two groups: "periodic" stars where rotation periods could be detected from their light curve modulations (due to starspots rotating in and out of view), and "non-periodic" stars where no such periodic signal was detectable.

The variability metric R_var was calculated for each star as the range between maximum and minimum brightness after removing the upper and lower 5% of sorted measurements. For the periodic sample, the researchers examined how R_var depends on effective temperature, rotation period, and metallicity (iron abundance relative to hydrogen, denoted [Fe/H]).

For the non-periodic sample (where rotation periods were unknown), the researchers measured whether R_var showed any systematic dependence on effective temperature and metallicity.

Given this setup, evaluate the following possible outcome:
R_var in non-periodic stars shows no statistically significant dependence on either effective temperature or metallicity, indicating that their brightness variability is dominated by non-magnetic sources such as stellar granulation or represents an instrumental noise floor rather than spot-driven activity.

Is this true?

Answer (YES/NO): NO